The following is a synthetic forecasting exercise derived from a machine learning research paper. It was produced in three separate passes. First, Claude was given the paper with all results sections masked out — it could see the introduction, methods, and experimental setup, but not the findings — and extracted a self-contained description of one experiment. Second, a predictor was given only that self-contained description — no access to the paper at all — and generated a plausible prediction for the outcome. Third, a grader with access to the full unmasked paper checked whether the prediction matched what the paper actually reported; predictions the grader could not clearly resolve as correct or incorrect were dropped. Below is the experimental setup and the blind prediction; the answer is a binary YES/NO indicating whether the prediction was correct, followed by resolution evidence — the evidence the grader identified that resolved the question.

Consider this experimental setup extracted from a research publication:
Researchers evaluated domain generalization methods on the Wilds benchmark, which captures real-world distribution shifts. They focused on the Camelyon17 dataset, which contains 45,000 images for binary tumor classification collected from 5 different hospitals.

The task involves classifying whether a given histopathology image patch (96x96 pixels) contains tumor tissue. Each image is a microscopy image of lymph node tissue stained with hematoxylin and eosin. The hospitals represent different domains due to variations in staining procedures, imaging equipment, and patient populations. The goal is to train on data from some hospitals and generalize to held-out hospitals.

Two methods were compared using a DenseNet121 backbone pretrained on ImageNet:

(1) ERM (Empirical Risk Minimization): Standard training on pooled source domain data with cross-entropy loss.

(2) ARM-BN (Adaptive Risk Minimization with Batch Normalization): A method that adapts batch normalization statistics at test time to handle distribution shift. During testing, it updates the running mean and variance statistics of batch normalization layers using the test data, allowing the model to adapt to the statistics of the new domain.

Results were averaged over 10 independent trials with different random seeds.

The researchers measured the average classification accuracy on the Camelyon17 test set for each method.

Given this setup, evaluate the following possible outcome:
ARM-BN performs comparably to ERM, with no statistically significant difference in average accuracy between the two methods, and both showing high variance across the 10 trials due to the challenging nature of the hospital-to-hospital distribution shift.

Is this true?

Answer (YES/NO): NO